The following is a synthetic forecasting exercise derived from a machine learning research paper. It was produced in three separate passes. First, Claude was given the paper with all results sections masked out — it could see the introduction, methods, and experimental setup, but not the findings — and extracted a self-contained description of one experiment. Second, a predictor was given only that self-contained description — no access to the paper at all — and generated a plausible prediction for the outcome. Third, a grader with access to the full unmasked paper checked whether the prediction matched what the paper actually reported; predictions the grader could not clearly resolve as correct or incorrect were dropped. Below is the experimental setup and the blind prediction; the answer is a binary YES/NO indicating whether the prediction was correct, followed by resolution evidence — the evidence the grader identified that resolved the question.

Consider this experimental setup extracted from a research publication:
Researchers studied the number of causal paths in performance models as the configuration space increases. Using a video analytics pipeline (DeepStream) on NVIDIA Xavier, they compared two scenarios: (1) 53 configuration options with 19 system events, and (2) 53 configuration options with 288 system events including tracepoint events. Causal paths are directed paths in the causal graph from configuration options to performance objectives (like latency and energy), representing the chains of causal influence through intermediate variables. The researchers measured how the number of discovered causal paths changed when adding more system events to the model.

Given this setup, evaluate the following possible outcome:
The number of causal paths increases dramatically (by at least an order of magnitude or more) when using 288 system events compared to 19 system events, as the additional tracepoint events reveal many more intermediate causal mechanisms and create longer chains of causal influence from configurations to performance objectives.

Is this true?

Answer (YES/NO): NO